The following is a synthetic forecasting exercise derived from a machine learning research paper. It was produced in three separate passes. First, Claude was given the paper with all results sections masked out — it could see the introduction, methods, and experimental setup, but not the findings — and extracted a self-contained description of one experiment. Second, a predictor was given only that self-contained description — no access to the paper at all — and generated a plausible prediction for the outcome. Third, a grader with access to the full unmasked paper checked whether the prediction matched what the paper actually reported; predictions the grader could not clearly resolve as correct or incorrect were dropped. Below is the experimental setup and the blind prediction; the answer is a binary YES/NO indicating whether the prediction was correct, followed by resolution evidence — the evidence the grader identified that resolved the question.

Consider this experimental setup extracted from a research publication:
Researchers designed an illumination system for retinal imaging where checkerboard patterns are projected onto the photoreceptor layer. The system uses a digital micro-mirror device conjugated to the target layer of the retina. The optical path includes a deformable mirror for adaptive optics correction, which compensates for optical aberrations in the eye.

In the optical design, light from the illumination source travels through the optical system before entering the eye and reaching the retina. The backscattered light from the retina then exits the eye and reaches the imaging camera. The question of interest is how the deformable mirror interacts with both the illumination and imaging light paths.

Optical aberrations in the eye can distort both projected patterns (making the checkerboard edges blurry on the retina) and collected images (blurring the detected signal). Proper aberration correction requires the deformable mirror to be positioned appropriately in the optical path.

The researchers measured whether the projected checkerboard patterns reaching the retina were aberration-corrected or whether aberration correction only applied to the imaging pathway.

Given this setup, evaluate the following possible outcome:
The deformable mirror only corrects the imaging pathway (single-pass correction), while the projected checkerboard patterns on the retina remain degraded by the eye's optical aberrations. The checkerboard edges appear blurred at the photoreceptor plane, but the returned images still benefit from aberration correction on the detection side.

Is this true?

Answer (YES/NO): NO